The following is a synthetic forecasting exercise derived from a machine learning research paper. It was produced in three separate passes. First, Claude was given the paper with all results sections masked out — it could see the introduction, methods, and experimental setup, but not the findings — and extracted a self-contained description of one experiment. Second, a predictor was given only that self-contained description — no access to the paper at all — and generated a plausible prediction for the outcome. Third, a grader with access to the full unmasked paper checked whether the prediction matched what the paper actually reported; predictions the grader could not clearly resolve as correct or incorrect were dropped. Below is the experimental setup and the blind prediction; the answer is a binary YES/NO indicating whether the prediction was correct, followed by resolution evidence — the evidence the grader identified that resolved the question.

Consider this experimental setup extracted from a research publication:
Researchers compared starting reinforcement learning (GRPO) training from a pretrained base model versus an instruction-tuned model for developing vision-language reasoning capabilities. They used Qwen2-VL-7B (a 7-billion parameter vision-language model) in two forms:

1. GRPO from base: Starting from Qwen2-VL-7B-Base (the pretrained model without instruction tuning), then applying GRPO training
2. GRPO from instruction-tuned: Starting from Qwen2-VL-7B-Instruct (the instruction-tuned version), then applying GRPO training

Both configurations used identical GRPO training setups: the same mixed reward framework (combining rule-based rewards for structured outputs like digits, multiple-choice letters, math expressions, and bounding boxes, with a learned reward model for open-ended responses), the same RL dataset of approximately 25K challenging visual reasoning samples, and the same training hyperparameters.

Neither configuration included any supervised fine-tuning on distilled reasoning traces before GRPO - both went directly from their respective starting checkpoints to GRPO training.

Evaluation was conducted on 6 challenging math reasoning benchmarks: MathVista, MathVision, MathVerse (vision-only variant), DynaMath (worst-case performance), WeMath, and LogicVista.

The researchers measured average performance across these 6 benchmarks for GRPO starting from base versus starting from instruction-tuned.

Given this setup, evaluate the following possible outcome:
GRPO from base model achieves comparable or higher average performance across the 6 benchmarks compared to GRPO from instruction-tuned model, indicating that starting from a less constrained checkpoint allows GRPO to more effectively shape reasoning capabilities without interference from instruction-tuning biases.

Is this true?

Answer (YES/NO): NO